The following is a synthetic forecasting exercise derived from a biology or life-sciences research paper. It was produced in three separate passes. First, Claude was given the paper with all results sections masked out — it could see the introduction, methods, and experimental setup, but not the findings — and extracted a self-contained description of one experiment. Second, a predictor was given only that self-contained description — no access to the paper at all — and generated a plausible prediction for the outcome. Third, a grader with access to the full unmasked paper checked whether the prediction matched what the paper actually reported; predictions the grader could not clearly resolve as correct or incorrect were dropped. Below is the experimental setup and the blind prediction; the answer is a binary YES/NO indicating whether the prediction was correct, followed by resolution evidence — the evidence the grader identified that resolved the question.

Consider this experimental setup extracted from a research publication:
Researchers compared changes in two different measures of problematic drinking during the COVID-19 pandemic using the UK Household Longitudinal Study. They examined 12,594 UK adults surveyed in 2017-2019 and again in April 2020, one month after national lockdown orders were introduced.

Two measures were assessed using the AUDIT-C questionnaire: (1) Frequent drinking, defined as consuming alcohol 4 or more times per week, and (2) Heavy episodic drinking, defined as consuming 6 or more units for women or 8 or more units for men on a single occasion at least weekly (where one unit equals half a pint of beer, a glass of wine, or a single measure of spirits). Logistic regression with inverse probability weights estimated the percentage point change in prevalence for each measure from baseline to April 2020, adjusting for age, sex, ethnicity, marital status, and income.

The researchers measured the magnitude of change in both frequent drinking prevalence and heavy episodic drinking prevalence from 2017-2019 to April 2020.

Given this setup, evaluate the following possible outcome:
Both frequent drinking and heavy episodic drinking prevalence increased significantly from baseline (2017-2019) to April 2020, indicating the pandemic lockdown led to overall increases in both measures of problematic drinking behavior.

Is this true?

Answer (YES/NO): YES